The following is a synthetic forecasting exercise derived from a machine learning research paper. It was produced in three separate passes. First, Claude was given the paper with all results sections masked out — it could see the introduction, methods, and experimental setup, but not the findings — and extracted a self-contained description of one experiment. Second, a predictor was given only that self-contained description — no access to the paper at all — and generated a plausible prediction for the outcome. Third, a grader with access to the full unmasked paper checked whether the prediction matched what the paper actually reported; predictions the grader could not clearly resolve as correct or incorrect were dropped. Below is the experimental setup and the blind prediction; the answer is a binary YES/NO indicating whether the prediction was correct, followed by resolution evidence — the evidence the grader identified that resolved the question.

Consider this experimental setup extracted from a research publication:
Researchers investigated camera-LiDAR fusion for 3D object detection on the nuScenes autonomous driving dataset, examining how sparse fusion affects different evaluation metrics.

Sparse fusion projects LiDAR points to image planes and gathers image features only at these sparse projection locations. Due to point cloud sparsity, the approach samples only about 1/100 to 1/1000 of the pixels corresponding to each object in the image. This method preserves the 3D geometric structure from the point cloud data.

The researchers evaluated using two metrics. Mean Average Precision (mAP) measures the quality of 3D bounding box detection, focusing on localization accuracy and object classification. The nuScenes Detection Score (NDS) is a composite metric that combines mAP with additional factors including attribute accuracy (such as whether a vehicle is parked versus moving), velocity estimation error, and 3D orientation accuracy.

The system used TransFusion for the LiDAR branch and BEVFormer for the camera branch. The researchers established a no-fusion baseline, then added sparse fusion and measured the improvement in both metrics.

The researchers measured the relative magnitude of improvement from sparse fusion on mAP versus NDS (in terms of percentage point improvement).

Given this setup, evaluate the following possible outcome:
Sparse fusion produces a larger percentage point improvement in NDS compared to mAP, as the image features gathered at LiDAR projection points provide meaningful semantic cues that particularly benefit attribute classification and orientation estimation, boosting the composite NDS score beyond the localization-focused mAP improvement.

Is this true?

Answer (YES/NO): NO